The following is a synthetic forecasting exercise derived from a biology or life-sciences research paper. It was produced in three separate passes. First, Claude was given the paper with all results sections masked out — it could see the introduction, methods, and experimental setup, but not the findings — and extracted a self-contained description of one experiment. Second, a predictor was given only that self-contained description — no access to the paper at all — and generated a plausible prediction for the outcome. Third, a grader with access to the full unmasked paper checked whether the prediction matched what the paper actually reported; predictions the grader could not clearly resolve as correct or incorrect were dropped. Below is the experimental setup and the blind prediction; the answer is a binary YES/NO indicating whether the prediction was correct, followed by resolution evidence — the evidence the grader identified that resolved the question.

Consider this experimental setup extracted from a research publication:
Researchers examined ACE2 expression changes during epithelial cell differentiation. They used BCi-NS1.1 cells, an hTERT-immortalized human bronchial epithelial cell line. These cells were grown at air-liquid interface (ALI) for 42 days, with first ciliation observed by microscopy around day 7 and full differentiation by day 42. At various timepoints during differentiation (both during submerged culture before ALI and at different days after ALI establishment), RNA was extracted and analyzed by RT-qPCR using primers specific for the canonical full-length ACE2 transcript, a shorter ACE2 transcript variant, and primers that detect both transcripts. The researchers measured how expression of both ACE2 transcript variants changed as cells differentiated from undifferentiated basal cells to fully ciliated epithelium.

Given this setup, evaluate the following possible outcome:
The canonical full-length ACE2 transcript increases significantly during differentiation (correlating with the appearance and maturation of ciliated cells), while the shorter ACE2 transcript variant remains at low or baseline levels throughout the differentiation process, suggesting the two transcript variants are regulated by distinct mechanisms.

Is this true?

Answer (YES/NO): NO